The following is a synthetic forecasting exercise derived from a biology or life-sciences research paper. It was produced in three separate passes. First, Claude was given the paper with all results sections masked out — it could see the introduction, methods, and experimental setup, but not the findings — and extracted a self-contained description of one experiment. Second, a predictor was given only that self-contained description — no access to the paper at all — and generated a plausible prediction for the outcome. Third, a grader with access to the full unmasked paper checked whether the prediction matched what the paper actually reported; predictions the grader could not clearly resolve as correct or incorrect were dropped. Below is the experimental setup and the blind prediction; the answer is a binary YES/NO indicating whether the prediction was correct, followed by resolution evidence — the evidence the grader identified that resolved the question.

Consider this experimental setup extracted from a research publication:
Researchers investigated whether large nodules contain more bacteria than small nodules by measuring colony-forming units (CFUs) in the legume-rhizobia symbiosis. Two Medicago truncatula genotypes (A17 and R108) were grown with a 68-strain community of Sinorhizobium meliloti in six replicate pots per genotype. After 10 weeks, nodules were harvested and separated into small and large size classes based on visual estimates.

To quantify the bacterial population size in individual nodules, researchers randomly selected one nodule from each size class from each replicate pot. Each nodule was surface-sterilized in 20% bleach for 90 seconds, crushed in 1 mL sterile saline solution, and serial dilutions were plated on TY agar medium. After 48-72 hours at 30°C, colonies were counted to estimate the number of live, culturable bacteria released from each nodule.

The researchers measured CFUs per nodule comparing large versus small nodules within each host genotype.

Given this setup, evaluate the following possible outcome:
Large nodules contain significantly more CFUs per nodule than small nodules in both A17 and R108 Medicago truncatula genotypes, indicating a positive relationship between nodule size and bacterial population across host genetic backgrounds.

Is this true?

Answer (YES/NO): YES